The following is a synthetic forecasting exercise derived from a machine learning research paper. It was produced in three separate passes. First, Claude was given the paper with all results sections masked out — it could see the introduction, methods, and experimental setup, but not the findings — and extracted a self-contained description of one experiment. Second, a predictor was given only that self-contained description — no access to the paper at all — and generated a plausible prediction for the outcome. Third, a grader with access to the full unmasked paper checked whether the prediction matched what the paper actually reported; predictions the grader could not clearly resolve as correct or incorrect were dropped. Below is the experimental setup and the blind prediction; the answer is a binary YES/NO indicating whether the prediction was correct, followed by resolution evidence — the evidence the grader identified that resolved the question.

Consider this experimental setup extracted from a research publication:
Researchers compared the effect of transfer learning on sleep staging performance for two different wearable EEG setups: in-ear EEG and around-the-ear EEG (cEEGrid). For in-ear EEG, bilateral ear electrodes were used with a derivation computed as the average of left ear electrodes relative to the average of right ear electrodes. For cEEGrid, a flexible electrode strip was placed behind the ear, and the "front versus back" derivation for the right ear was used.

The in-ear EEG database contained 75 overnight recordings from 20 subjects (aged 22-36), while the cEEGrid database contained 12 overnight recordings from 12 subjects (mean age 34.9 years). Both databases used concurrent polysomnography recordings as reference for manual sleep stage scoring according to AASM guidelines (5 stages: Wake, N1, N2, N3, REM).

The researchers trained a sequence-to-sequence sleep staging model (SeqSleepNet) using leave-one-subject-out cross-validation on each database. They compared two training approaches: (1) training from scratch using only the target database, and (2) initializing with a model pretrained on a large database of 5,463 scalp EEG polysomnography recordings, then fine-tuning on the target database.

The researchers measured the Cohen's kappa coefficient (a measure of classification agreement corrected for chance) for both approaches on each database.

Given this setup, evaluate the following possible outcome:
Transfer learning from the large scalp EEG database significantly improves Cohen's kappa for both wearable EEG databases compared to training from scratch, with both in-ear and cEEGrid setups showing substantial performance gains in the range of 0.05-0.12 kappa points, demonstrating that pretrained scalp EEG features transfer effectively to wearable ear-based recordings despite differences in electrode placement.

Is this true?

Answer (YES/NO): NO